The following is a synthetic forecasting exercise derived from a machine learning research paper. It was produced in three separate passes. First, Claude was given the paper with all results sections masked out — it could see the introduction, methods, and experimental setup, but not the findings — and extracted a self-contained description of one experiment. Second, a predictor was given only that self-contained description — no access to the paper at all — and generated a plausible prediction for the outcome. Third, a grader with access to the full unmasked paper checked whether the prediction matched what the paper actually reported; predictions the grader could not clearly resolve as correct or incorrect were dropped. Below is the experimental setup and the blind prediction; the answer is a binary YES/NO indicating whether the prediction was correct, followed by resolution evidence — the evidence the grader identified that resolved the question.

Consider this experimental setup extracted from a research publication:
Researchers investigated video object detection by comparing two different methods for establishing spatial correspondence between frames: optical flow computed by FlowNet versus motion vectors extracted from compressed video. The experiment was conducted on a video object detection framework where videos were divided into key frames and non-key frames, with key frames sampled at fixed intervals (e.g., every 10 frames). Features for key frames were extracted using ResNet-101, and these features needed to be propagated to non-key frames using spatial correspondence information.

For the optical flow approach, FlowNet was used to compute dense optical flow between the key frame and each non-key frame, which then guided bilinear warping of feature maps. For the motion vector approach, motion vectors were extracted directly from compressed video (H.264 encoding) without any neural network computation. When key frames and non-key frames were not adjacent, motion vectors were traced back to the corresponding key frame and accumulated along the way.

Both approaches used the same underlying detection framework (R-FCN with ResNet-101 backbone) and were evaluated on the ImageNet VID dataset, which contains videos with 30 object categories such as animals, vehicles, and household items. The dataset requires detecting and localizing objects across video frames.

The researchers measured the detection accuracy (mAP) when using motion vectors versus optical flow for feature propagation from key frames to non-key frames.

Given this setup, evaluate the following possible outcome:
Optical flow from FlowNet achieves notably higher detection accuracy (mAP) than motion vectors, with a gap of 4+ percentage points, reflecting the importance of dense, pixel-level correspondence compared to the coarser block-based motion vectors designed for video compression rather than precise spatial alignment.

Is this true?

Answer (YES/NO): NO